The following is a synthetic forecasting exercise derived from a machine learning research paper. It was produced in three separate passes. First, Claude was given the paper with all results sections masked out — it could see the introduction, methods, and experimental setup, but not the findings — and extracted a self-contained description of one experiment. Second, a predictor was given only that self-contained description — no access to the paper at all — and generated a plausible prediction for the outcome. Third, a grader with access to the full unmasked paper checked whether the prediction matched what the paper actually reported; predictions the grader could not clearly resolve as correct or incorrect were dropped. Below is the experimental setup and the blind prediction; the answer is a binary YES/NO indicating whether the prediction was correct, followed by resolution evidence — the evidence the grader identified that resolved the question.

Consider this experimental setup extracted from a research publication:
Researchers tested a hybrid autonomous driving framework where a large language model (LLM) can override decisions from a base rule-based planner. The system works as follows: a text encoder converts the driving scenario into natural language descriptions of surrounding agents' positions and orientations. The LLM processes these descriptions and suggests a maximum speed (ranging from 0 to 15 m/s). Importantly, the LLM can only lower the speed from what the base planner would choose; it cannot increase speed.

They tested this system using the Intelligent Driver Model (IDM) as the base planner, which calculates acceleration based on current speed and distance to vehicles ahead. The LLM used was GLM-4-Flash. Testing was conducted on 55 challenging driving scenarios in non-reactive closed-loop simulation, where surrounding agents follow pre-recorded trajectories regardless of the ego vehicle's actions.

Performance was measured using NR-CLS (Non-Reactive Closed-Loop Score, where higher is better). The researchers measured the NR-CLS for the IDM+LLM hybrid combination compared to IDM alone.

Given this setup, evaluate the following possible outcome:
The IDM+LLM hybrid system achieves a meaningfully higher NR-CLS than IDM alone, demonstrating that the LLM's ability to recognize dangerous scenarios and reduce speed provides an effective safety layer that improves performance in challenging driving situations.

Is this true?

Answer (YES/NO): NO